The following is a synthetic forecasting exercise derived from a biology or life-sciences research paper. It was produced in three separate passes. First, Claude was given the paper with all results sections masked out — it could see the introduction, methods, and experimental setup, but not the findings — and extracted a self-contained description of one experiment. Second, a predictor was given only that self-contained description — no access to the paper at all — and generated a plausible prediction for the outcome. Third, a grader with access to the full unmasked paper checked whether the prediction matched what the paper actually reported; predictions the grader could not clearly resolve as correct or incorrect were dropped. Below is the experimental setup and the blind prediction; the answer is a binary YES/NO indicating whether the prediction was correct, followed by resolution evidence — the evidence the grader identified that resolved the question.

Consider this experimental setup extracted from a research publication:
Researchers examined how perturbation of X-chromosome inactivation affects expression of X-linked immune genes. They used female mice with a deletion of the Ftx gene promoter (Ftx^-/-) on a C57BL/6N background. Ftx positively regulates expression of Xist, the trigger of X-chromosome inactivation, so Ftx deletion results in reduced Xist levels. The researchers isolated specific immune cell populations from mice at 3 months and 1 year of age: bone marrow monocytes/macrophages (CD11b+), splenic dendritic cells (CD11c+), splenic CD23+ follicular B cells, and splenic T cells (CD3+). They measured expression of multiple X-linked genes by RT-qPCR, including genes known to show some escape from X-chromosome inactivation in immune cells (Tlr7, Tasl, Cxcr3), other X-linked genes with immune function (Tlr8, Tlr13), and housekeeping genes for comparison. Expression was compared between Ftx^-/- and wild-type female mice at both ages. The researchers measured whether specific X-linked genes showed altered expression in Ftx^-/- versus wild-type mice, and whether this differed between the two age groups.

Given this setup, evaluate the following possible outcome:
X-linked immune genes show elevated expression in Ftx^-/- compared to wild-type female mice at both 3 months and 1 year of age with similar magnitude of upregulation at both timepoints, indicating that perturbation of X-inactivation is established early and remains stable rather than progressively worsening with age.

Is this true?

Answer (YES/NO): NO